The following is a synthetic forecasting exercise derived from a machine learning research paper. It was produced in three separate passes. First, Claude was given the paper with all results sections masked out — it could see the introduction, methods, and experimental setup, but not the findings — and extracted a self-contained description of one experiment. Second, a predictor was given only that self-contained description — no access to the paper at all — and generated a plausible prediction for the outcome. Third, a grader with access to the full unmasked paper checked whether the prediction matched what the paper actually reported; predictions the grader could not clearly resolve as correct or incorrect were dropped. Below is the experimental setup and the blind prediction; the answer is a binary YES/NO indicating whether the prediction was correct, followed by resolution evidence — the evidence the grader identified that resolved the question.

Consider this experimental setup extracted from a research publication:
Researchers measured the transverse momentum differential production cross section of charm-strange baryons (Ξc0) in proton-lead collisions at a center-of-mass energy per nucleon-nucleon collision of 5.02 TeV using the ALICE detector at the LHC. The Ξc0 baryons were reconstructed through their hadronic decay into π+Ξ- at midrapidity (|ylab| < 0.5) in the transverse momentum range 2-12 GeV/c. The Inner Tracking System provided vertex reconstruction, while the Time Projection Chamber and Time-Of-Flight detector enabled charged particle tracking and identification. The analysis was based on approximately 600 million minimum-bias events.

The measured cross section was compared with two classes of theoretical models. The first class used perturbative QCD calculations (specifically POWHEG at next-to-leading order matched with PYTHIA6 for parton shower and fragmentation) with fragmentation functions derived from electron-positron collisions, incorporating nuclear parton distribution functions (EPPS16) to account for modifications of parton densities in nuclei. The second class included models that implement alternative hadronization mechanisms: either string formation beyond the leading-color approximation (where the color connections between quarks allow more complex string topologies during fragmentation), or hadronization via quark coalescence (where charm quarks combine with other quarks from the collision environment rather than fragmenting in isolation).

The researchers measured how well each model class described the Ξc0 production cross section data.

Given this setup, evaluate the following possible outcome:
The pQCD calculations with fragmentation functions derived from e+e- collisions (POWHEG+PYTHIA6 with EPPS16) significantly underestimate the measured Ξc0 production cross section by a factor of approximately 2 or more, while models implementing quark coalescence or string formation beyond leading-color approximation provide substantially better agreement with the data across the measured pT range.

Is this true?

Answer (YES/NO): NO